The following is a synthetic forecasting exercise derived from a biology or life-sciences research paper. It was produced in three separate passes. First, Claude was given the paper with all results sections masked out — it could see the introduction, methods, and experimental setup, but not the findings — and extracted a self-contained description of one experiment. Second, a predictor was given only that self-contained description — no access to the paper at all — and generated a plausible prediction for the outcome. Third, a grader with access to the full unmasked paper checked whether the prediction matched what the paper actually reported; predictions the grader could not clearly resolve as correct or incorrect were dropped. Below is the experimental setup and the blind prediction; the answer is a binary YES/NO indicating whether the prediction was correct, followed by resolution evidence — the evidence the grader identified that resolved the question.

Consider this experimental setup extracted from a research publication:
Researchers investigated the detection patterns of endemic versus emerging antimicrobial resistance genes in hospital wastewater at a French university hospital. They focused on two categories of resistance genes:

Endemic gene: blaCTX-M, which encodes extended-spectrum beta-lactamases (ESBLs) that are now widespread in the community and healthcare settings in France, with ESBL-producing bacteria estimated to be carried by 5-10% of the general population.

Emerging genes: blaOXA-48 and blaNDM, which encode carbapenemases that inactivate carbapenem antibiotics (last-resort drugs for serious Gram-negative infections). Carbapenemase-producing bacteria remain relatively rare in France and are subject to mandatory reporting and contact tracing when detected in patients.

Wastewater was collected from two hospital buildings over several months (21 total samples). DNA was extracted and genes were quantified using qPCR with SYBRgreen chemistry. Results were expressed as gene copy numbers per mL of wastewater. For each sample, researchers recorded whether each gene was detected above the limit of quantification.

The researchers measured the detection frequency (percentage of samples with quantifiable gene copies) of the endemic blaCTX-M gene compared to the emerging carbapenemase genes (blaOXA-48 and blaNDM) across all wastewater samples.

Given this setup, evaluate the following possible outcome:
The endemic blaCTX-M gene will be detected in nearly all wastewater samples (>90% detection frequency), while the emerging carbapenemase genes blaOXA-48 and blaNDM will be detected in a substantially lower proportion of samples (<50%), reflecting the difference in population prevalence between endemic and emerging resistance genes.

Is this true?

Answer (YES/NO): NO